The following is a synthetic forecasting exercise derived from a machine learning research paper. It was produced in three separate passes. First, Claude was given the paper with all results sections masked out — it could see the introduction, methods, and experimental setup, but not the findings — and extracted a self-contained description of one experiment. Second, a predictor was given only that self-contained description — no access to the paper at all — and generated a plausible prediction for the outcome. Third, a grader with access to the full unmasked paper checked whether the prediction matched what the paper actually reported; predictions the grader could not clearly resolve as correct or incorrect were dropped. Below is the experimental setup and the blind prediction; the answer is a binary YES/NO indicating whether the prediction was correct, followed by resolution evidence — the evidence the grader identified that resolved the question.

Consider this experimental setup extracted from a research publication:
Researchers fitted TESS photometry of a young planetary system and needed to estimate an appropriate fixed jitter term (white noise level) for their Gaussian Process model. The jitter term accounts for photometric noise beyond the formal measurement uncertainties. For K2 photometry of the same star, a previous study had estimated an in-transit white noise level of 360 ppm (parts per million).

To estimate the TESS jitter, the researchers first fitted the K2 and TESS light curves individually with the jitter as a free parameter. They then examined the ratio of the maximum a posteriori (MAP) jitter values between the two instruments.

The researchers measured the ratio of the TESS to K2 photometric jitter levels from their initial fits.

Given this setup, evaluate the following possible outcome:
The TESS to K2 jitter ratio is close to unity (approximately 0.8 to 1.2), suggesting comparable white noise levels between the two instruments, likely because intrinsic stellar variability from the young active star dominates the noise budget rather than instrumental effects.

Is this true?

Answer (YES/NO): NO